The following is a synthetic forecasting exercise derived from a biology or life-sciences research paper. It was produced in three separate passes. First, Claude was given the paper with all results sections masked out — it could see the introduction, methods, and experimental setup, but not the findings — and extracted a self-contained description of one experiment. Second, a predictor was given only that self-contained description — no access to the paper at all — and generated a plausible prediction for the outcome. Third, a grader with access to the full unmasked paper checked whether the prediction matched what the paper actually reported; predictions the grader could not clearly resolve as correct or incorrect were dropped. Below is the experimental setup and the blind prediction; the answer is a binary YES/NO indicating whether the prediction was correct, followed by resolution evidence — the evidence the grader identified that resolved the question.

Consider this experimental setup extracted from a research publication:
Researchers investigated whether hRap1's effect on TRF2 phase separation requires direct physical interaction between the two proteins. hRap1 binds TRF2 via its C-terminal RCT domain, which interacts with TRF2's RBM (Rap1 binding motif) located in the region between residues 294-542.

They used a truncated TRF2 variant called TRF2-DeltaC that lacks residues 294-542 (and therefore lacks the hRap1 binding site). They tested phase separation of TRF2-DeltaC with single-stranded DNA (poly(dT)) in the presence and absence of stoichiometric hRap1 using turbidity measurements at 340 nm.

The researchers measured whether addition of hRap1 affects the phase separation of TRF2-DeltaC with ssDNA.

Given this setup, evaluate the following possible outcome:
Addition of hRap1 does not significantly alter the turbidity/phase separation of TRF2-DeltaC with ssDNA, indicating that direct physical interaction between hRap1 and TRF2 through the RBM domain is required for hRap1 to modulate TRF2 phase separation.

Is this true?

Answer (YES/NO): YES